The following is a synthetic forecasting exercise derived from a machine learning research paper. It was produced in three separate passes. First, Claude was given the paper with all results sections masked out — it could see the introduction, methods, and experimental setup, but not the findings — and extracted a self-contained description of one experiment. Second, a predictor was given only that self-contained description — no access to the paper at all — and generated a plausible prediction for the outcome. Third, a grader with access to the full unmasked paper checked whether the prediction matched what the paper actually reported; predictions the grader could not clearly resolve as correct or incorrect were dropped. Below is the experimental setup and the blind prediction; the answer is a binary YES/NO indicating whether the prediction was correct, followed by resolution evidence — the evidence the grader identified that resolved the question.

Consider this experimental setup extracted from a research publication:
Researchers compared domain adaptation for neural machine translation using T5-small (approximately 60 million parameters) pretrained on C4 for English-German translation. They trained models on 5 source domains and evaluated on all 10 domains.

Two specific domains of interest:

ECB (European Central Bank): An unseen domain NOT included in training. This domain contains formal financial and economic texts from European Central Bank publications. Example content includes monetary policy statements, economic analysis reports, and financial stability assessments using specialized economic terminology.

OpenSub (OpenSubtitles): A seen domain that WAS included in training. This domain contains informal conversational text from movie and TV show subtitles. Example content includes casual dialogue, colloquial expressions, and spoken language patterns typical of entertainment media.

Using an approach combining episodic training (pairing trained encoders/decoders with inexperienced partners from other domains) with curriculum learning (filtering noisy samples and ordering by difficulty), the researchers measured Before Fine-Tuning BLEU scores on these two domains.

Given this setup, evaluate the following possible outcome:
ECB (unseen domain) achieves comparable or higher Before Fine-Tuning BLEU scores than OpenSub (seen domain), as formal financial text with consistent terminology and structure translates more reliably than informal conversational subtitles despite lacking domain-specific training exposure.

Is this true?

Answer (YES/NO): YES